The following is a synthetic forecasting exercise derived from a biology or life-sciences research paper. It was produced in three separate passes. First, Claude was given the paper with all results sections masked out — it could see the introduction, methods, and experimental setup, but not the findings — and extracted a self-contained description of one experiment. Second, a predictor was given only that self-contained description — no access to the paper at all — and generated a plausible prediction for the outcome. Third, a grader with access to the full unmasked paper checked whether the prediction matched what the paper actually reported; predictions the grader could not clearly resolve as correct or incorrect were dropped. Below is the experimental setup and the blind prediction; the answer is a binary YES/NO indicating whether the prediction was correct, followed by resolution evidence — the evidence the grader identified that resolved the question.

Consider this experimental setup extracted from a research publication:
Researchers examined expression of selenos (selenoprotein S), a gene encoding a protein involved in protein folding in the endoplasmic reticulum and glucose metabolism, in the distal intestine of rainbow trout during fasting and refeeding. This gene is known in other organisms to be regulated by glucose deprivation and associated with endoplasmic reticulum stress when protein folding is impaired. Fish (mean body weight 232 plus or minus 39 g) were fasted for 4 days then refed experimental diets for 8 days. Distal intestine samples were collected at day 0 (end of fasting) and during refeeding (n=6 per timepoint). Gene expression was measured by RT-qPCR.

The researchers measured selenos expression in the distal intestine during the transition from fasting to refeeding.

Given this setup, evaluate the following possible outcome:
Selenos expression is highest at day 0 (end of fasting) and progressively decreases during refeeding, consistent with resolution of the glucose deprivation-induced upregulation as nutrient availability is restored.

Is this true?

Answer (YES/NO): NO